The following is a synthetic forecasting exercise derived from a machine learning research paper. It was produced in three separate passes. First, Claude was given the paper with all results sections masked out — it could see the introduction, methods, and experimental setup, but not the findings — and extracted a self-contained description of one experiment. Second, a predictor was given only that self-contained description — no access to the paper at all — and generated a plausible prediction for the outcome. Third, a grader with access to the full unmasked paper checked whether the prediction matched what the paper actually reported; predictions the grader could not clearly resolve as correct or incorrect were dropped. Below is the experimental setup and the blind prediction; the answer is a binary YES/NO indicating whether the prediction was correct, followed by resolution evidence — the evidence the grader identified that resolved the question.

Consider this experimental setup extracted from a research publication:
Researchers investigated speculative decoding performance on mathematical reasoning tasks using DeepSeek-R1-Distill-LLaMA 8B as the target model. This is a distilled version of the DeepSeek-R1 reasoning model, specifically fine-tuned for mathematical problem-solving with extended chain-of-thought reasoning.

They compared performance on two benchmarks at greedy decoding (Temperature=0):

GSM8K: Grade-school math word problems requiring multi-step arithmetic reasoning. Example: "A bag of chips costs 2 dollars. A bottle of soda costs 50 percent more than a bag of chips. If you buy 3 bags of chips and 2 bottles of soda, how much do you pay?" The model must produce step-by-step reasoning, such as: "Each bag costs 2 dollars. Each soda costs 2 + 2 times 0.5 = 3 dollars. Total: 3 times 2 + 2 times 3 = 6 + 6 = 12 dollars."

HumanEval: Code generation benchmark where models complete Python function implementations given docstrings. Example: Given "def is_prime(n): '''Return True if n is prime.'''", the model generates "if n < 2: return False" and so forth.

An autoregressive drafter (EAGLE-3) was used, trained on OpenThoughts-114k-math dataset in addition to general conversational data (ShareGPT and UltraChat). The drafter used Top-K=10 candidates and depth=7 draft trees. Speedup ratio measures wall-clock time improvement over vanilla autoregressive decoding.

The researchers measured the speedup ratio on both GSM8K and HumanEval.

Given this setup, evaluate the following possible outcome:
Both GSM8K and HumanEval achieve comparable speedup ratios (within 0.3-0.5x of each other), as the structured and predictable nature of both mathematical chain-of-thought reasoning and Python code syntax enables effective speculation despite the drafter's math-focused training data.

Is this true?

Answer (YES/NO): YES